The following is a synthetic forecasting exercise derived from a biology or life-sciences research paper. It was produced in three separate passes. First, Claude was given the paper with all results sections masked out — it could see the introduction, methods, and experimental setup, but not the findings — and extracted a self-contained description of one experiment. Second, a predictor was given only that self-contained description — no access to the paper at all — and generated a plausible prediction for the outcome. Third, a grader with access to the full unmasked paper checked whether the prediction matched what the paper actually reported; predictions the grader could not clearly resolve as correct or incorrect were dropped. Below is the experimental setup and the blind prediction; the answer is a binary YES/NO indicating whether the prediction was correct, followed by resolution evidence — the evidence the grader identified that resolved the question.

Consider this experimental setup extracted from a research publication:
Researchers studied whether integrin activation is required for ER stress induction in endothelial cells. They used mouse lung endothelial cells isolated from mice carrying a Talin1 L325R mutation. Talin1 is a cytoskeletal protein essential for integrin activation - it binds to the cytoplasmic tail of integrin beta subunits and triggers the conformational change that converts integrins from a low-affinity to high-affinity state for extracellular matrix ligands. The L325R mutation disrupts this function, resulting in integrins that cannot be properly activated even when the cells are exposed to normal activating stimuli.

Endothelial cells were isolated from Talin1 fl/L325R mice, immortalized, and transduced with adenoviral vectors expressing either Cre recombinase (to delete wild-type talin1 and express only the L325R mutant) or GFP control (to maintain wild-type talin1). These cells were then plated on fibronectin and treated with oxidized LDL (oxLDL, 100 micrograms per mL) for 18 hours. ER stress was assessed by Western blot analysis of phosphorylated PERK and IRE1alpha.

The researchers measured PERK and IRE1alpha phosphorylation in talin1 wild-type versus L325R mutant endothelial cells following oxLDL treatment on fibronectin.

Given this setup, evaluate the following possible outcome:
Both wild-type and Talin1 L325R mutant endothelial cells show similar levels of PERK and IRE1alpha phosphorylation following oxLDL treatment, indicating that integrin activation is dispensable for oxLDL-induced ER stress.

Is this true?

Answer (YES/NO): NO